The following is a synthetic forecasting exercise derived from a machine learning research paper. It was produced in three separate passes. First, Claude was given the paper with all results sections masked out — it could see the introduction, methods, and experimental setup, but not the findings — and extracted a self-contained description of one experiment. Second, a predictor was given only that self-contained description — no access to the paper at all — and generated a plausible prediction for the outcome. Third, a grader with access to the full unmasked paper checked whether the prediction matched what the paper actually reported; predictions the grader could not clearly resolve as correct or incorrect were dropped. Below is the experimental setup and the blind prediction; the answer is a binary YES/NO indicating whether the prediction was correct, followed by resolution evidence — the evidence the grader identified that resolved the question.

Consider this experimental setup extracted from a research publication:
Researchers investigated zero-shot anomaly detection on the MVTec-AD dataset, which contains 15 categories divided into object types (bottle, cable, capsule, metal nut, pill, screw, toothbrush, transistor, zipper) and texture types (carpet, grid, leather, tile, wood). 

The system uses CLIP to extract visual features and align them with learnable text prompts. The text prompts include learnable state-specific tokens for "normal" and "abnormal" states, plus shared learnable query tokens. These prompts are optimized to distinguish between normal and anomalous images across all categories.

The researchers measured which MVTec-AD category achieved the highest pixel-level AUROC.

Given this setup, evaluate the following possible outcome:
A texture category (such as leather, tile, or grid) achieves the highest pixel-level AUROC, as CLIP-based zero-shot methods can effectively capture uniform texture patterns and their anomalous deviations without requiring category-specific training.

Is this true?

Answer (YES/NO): YES